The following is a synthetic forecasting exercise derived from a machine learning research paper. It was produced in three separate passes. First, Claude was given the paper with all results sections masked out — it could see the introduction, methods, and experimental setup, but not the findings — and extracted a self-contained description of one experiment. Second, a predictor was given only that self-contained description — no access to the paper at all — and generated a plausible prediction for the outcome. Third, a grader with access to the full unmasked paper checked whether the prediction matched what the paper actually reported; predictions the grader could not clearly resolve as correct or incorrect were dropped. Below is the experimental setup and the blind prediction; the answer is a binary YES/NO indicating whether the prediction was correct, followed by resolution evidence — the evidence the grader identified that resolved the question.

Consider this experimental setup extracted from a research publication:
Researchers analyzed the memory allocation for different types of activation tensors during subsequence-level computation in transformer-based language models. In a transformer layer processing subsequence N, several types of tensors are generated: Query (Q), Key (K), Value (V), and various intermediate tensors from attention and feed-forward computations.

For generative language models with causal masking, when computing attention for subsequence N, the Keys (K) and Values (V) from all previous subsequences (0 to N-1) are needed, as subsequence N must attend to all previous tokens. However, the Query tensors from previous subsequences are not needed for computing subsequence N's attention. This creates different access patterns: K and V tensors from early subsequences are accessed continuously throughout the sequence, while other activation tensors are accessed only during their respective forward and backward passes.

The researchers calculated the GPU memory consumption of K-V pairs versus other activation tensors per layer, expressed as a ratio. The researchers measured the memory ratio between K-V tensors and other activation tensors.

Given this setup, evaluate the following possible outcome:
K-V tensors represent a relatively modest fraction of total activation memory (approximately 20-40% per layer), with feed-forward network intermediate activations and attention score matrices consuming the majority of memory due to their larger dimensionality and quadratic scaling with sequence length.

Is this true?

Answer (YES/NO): NO